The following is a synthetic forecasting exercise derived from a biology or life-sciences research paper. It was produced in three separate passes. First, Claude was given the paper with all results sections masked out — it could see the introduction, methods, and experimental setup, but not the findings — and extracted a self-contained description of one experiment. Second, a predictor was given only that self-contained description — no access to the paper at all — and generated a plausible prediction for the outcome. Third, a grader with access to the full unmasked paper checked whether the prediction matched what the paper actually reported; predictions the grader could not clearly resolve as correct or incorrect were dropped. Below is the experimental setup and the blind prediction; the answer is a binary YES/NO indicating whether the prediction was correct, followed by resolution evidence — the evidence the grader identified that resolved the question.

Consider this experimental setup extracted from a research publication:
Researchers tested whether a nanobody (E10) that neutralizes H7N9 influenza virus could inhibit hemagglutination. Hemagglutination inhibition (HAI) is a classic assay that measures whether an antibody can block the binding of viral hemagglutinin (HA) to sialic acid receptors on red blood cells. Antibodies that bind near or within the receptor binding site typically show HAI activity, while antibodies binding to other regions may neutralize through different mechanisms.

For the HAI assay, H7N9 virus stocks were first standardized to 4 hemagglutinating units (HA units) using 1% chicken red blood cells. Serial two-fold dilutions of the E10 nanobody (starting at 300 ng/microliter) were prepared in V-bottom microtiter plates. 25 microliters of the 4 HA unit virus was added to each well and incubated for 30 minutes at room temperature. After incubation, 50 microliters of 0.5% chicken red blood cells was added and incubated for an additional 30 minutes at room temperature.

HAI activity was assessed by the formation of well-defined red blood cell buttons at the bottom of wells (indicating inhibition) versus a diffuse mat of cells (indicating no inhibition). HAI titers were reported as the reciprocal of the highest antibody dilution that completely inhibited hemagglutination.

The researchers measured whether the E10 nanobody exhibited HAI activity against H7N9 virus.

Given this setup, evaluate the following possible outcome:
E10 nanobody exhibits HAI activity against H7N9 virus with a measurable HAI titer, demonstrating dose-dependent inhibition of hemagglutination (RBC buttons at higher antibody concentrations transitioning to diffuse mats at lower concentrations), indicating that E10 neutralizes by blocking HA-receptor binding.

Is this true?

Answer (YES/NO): YES